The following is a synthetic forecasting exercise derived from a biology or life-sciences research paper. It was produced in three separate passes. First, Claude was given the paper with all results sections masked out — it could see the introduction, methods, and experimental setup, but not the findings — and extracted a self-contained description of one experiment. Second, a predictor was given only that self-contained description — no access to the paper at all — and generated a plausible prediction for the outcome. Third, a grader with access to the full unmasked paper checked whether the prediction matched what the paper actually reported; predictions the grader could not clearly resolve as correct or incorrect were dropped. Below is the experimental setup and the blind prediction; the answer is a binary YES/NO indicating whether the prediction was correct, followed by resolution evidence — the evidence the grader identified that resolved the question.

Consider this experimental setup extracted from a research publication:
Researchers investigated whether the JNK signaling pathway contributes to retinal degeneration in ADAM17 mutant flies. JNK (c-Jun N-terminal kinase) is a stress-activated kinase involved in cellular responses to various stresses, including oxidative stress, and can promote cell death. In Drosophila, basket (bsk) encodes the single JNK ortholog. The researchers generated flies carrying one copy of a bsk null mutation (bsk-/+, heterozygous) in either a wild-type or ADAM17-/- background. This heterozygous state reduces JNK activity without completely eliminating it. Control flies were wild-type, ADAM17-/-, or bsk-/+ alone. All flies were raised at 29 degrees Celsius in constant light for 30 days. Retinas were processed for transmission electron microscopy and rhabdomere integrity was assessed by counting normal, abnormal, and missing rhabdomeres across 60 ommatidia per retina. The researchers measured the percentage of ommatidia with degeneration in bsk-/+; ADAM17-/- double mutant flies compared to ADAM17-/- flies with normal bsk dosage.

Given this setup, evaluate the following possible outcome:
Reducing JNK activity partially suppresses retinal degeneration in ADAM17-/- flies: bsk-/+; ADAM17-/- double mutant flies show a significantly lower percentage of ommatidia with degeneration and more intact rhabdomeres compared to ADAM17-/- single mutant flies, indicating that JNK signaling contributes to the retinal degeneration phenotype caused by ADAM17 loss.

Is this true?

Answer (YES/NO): YES